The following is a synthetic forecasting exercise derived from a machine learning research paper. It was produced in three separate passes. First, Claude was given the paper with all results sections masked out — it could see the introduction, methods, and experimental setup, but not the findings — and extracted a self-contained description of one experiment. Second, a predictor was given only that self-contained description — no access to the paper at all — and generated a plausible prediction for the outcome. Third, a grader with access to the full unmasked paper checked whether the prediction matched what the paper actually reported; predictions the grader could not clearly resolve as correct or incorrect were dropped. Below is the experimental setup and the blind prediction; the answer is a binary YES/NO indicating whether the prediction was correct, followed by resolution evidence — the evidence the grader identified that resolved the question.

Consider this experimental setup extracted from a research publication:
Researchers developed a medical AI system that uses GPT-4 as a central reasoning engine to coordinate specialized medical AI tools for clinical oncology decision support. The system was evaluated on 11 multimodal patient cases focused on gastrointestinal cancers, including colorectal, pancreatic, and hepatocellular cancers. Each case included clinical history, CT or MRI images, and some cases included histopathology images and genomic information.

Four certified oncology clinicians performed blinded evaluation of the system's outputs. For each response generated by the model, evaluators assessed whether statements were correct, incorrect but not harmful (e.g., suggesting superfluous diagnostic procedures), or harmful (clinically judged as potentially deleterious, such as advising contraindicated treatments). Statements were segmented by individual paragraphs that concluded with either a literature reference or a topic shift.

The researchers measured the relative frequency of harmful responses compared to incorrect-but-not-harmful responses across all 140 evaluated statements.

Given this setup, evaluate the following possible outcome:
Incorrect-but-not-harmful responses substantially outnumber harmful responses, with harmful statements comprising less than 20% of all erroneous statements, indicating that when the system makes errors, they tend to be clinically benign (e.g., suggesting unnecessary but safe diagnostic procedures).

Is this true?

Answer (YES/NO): NO